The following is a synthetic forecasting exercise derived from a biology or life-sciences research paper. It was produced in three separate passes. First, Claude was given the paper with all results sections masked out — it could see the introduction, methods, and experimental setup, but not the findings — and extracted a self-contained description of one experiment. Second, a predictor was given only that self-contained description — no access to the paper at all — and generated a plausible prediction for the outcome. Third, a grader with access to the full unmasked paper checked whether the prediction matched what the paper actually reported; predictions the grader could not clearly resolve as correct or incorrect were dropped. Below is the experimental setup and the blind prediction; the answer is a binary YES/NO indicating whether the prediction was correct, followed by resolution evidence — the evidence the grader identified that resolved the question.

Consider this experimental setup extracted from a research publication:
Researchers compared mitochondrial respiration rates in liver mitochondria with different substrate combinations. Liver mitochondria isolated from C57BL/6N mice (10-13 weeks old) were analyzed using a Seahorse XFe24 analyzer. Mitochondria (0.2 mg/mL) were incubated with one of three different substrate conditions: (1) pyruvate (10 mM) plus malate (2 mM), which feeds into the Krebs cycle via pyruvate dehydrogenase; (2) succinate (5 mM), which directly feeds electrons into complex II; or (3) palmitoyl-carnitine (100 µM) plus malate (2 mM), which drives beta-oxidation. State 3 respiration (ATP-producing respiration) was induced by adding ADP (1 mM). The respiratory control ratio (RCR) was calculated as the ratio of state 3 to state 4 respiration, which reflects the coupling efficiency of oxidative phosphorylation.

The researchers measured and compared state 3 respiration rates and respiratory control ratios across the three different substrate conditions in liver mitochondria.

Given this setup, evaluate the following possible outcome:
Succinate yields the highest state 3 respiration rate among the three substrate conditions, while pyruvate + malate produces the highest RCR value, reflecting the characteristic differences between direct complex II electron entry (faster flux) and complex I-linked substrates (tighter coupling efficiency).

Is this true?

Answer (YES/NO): NO